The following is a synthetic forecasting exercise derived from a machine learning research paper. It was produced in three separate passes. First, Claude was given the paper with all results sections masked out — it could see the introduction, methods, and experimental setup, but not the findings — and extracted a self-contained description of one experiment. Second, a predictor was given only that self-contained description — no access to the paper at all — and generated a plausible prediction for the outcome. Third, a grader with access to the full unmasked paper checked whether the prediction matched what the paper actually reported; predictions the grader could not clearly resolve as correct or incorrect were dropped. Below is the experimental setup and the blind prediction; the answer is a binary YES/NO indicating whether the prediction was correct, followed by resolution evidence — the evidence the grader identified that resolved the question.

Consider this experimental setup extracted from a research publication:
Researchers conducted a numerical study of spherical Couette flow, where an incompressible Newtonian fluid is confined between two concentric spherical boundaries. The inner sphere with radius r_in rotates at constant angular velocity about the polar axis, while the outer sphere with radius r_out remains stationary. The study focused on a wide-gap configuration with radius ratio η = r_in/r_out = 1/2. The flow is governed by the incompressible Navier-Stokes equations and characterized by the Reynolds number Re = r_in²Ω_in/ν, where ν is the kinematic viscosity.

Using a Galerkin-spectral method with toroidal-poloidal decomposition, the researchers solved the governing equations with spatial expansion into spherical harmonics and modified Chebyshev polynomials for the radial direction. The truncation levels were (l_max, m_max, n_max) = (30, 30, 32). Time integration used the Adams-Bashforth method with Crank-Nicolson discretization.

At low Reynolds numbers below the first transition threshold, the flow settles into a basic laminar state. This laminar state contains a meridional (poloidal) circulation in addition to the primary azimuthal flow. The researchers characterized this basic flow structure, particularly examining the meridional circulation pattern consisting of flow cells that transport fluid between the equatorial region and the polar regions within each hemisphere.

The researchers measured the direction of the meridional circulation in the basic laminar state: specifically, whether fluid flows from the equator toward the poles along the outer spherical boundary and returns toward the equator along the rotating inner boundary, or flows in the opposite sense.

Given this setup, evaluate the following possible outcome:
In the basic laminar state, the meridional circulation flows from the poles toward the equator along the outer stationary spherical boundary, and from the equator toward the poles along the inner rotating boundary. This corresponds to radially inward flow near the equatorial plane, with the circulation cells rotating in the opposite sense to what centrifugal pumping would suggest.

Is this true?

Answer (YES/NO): NO